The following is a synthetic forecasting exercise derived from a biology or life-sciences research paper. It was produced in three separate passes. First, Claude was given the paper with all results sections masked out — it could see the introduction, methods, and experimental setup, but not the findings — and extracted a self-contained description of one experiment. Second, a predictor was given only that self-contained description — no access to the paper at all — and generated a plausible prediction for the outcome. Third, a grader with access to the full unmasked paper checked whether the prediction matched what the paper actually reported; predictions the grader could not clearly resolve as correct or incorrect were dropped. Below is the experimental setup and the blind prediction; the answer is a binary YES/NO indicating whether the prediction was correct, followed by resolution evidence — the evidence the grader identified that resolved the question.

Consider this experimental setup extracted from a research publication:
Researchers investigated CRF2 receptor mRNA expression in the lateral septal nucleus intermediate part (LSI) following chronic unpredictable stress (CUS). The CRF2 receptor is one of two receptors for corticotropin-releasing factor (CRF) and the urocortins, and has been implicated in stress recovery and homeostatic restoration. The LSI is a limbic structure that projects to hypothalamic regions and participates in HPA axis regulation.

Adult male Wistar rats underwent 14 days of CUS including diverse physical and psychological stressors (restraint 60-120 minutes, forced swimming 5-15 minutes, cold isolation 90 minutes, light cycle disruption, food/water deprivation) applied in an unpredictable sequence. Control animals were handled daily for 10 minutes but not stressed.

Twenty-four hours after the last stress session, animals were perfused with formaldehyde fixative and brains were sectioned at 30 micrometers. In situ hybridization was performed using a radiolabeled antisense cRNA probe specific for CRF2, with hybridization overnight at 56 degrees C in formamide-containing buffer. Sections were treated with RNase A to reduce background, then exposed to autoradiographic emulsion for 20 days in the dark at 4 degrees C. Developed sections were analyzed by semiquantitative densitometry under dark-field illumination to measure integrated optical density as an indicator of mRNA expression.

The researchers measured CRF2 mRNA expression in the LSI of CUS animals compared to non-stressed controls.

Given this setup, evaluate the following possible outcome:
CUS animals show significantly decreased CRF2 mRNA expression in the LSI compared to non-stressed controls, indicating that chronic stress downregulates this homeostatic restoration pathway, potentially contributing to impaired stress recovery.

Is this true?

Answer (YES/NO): NO